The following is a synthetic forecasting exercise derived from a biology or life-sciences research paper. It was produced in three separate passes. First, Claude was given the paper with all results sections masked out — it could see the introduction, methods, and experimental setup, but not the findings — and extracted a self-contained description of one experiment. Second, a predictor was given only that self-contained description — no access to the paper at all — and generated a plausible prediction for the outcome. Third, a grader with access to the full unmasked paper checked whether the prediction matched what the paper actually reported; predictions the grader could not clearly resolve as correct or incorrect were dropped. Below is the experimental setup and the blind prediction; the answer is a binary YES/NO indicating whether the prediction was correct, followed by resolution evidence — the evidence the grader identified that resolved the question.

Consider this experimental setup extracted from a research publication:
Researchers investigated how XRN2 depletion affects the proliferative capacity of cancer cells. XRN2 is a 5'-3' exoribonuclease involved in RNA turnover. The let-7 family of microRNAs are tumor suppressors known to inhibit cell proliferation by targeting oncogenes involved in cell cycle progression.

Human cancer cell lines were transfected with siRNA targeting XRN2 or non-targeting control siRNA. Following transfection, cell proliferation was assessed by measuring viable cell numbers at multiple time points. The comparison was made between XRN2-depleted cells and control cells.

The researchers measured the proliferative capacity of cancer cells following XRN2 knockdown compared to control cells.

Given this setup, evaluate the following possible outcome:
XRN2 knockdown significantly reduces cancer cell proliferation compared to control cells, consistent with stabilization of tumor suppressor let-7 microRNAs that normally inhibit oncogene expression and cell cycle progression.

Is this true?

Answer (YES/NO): YES